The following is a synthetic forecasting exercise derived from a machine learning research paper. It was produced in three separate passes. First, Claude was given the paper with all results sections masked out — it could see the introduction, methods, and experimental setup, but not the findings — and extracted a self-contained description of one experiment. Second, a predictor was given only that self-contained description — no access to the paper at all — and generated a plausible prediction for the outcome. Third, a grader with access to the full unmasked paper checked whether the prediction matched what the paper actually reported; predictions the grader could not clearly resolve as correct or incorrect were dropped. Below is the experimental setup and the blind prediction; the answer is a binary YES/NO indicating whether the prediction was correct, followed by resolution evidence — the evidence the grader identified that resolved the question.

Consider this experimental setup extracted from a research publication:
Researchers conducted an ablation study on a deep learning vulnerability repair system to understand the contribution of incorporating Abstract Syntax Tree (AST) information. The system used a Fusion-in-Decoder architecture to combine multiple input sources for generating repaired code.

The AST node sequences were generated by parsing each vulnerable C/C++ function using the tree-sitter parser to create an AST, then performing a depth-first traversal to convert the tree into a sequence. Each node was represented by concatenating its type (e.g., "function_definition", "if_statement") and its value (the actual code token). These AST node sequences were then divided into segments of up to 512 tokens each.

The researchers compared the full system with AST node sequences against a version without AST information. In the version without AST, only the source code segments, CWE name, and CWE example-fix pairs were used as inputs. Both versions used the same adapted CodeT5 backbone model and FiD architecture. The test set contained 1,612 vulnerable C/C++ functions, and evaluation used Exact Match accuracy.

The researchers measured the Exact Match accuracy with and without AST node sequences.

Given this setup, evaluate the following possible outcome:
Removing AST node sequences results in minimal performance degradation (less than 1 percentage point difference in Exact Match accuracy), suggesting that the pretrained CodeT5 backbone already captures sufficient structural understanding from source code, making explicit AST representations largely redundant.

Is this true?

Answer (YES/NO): NO